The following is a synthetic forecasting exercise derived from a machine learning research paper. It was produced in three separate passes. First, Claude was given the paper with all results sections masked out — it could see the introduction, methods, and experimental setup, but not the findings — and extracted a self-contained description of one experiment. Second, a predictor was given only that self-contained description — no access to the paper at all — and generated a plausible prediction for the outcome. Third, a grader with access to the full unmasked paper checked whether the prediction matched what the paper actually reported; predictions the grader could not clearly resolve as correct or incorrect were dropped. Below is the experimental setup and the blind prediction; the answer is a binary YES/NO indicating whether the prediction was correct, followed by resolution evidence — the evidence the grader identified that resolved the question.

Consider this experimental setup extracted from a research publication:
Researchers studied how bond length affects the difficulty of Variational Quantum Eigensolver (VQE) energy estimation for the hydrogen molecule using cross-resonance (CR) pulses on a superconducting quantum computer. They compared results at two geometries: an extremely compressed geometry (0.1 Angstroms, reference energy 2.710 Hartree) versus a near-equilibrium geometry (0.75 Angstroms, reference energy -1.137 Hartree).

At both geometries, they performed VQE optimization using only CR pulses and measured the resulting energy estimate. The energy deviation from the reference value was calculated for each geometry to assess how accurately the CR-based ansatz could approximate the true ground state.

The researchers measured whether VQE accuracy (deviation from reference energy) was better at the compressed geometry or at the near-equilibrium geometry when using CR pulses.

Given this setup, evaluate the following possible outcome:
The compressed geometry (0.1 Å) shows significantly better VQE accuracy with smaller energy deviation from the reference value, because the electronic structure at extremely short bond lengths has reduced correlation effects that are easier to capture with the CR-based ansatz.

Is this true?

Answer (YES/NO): NO